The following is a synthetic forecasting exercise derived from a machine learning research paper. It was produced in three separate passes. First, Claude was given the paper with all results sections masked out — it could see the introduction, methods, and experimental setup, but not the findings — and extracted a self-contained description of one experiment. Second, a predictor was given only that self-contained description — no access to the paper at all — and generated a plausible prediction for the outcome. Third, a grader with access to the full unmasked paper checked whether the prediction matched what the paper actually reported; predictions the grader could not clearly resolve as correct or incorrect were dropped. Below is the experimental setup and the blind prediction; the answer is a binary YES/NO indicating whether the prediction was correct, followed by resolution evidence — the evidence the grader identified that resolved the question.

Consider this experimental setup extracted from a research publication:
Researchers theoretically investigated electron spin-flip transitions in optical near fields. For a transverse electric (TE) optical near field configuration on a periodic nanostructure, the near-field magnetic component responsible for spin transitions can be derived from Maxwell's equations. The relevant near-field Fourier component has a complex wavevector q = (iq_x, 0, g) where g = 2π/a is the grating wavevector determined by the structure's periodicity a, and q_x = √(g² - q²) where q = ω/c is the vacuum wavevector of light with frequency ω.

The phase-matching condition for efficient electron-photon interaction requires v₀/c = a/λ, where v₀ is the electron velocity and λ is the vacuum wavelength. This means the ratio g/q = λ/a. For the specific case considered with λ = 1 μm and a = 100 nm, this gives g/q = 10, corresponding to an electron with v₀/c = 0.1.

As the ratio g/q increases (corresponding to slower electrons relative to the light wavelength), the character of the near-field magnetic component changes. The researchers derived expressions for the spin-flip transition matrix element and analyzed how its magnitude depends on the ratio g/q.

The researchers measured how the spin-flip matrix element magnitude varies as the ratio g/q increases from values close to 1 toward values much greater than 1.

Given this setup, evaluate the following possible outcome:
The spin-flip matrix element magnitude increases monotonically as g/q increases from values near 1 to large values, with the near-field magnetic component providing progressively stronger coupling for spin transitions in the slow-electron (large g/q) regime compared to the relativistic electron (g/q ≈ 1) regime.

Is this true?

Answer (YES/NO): YES